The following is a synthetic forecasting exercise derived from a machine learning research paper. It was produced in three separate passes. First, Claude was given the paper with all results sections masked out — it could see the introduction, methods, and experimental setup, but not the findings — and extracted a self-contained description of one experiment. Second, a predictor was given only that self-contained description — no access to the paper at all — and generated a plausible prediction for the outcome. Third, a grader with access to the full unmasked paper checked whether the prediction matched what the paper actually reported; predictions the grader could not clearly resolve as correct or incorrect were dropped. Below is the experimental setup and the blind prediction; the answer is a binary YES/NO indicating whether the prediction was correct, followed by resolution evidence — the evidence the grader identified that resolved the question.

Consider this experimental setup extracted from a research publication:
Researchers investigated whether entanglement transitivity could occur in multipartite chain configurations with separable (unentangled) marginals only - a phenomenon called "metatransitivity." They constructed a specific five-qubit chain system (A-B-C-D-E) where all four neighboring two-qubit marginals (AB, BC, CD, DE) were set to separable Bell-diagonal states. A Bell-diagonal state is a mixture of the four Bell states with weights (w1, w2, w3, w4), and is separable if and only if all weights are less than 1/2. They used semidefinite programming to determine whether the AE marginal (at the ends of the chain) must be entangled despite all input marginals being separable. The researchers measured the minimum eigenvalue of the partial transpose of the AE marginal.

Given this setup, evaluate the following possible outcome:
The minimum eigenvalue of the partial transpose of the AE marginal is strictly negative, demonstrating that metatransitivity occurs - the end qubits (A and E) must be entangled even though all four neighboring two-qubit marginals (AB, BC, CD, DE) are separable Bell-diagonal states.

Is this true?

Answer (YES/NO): YES